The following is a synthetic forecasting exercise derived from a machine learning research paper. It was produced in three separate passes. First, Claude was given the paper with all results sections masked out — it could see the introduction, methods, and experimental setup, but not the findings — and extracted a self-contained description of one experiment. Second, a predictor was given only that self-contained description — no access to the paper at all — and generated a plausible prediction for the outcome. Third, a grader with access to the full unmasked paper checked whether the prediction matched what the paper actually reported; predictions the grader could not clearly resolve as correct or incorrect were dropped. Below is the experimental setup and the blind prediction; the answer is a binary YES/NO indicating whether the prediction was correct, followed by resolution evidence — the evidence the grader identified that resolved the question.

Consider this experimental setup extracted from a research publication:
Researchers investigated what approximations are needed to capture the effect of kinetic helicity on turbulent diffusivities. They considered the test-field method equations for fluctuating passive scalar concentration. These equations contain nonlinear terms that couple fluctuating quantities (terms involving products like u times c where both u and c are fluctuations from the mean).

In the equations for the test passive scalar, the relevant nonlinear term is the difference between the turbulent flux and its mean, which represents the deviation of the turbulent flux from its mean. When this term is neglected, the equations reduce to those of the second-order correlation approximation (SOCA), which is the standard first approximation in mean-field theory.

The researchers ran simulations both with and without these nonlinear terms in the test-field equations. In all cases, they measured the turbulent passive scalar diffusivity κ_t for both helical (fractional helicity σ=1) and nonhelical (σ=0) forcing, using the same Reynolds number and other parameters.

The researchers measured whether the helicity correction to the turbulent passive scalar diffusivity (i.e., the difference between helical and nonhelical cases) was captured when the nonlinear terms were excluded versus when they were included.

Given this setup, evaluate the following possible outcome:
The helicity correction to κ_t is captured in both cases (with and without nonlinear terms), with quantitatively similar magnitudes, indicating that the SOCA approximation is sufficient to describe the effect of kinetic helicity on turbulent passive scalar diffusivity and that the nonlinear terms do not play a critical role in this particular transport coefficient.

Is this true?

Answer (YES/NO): NO